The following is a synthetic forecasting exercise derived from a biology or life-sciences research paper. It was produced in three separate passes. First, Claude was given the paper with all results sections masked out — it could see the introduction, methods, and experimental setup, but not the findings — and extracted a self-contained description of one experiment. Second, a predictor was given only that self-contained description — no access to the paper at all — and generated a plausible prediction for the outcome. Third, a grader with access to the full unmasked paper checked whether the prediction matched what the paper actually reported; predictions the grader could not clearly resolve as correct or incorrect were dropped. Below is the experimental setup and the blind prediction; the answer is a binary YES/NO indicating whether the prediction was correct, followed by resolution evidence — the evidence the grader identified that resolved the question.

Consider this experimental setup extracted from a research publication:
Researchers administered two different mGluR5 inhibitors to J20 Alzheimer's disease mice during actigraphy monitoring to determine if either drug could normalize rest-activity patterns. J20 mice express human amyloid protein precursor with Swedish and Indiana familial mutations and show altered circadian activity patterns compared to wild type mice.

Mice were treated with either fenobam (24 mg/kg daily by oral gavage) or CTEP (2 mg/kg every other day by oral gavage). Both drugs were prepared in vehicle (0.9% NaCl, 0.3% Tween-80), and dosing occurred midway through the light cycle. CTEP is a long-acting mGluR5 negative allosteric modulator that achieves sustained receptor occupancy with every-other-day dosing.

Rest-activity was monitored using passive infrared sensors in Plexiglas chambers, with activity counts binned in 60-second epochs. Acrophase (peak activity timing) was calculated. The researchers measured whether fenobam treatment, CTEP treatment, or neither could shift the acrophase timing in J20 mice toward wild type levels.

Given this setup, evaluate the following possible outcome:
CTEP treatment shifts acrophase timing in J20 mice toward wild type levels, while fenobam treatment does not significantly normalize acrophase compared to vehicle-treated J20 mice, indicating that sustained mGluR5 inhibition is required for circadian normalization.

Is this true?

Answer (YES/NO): NO